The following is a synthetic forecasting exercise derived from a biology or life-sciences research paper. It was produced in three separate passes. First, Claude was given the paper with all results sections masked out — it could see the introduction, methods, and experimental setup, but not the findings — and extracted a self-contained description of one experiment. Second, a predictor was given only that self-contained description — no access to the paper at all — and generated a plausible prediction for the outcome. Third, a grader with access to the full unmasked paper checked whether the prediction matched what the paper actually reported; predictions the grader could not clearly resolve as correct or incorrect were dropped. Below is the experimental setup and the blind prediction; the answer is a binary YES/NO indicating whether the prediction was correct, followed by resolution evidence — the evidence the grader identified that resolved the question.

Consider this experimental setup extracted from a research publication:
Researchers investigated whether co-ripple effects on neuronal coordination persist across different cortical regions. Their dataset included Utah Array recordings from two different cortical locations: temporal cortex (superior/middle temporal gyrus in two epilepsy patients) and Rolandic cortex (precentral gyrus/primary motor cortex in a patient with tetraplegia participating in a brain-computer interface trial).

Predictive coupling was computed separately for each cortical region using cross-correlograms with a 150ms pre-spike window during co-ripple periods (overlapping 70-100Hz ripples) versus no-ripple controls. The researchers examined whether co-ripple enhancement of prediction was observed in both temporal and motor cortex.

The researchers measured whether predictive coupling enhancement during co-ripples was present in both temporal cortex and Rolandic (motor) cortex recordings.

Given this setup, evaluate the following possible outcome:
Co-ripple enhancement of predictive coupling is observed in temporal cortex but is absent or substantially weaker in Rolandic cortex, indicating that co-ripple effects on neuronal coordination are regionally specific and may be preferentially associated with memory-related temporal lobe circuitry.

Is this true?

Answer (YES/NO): NO